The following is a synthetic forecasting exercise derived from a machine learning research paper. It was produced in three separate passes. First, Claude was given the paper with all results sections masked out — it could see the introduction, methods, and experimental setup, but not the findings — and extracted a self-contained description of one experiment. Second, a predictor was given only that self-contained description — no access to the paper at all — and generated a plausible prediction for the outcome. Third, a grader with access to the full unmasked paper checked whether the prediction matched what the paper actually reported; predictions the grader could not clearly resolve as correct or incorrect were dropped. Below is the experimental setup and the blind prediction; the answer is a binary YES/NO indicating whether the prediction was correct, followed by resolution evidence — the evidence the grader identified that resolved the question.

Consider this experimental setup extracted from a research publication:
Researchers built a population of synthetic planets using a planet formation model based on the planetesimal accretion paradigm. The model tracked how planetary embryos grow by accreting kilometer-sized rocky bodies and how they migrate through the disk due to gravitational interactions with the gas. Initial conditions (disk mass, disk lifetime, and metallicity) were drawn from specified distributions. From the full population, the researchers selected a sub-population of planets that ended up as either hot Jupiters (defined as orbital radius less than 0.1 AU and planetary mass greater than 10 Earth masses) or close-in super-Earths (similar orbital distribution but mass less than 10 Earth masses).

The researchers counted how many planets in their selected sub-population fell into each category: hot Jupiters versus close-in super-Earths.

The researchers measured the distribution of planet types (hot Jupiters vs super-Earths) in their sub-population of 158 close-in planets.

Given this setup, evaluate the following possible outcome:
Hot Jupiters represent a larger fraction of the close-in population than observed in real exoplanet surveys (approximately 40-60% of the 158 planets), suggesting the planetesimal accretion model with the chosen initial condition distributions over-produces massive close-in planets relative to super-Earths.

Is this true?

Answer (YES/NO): NO